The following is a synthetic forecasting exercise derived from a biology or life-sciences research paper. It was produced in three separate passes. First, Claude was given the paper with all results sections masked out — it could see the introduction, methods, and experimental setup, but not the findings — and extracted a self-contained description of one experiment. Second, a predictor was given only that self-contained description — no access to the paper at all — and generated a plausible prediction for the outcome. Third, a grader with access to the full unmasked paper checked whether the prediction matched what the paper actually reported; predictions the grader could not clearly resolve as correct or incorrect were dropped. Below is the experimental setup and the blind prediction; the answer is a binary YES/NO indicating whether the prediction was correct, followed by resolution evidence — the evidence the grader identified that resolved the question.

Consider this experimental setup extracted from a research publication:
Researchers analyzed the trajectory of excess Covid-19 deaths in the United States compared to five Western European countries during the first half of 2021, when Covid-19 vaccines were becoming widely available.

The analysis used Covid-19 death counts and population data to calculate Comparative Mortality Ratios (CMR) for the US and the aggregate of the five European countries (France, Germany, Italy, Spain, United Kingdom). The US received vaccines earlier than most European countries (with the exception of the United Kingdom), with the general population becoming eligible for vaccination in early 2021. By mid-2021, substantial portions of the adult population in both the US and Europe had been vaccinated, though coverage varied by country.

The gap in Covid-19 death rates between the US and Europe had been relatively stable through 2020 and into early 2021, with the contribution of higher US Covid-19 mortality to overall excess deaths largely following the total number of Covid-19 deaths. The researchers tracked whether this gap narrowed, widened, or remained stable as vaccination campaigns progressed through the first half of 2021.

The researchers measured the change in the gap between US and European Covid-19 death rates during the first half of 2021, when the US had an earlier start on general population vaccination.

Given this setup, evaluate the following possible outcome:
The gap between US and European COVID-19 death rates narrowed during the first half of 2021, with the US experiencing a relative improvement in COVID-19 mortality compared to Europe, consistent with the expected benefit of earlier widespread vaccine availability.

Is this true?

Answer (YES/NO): YES